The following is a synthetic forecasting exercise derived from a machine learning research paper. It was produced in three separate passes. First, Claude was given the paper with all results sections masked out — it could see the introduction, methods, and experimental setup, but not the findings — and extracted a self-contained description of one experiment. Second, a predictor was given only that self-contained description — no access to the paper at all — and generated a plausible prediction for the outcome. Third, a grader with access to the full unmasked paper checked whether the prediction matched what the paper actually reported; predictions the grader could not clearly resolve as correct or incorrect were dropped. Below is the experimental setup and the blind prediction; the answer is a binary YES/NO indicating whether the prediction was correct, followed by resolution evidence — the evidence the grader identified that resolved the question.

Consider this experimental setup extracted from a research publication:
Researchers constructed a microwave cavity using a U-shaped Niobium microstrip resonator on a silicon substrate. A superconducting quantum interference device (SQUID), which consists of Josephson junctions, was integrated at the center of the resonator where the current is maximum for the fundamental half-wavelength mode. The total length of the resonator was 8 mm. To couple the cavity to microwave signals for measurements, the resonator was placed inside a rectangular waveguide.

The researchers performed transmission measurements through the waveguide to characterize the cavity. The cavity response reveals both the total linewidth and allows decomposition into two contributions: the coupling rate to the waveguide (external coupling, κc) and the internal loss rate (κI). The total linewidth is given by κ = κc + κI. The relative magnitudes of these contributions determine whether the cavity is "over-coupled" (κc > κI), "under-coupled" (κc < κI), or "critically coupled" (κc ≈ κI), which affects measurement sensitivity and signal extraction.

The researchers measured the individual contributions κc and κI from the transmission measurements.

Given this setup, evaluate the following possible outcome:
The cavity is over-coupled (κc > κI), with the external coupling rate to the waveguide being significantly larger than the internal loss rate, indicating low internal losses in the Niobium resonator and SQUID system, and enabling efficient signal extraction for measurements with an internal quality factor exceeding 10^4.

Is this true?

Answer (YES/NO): NO